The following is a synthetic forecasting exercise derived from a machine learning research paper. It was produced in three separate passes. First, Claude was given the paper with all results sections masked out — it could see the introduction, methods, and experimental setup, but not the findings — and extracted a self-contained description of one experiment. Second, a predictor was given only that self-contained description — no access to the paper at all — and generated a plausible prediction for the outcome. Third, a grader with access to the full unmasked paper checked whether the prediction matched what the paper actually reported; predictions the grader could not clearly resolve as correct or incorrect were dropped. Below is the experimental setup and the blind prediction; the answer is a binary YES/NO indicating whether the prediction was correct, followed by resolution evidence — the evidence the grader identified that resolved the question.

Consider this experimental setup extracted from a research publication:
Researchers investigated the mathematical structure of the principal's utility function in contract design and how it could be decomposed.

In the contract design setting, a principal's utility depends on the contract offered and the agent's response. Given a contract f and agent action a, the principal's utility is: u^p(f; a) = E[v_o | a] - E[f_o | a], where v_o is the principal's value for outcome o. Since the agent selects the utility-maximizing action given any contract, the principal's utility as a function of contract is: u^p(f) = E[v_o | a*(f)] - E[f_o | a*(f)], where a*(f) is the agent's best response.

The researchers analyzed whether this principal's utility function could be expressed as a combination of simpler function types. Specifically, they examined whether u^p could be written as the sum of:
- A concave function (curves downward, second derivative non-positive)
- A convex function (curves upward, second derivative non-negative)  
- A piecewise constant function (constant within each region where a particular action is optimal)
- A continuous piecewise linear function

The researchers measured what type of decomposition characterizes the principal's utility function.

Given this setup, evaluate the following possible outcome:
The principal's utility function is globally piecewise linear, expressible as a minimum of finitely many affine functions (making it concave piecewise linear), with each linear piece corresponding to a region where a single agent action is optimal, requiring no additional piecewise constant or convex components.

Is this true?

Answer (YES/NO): NO